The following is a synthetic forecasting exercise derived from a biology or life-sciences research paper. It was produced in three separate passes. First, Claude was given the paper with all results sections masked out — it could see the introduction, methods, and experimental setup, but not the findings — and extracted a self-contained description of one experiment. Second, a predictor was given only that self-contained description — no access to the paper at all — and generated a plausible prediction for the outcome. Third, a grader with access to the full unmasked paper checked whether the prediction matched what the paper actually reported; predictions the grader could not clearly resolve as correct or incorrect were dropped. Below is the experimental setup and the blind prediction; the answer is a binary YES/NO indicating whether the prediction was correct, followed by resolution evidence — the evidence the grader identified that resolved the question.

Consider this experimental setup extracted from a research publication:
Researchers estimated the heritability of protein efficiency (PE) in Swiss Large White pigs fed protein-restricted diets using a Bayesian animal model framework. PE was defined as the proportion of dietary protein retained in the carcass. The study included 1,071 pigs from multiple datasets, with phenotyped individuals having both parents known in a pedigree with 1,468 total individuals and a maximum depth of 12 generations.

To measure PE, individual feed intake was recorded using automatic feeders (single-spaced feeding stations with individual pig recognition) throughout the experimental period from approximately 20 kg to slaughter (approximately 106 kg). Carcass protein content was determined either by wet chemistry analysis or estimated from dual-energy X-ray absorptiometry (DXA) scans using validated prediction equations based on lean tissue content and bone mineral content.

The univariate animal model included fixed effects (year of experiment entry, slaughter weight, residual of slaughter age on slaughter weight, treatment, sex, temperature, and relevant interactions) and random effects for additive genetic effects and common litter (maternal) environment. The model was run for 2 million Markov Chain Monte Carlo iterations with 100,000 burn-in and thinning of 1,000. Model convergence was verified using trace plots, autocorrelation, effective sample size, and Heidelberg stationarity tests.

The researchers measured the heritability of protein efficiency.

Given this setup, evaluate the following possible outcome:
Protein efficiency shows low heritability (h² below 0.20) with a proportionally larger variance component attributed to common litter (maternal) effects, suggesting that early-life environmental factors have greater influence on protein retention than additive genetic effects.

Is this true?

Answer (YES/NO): NO